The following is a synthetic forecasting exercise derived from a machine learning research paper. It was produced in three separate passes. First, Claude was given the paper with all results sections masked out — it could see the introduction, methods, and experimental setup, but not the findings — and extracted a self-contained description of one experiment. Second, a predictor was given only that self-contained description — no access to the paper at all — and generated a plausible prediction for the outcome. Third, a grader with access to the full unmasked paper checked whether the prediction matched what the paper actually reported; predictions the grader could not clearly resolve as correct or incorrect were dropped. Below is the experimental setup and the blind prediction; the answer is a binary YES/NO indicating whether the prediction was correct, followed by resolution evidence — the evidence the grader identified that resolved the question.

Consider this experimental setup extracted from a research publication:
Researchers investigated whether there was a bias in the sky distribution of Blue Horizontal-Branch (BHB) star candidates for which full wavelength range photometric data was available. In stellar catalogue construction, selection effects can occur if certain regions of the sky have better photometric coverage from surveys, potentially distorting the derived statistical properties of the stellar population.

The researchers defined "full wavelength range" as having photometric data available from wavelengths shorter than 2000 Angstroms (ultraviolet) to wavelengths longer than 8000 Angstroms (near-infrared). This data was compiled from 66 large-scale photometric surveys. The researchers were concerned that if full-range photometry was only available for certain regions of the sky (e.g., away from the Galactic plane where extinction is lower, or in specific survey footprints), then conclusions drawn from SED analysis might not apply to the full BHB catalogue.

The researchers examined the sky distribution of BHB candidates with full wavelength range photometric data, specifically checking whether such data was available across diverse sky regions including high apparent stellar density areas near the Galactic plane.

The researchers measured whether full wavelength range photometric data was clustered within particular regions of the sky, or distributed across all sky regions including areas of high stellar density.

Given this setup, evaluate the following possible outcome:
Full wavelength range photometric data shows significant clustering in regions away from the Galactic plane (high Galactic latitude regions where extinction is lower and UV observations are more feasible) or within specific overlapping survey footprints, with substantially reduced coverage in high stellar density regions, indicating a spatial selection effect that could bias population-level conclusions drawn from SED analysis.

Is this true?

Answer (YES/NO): NO